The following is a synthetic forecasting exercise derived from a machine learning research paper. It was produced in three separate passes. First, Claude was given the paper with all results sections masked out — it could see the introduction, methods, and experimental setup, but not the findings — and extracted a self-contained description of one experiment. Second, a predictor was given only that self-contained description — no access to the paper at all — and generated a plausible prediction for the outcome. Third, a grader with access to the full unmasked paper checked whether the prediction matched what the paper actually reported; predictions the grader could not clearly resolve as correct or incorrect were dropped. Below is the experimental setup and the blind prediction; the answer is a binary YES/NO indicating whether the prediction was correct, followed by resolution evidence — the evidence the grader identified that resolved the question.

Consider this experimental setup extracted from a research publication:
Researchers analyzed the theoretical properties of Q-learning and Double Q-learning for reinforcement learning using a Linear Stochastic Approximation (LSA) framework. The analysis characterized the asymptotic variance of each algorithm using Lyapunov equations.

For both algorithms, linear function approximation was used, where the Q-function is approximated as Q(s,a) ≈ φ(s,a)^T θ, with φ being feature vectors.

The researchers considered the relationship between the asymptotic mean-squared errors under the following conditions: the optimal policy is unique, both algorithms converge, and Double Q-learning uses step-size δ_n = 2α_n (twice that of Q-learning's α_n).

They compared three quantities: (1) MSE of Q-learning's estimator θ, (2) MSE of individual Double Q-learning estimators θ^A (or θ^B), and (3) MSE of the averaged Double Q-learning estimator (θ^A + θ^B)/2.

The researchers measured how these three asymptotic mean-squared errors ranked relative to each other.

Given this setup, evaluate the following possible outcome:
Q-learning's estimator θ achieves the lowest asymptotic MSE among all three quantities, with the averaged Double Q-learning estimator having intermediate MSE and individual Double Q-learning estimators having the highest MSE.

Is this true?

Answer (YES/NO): NO